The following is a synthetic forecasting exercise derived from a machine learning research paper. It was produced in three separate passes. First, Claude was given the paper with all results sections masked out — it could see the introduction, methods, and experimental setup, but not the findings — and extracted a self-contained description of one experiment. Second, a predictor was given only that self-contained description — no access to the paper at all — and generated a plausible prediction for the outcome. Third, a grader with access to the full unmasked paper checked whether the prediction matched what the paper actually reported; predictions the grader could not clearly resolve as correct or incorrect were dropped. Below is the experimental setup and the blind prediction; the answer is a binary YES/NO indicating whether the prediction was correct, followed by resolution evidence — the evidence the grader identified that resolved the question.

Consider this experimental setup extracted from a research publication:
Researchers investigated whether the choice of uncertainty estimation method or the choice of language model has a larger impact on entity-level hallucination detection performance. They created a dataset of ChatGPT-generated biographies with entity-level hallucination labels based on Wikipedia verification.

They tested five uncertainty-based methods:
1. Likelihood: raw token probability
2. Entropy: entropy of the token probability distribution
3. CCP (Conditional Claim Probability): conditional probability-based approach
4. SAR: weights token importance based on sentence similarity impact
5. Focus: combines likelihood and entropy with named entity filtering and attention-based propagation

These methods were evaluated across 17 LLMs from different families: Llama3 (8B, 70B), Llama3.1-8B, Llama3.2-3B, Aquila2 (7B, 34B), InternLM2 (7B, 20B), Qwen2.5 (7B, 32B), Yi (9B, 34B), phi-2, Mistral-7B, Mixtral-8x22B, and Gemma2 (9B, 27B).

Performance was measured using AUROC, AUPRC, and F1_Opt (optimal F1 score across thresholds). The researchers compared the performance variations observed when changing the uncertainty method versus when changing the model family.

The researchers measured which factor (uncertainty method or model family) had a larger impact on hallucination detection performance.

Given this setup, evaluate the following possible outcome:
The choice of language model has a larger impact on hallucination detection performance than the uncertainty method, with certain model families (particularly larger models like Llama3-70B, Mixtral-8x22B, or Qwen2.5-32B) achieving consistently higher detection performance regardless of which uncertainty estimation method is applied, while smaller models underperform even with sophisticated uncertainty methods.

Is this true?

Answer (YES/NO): NO